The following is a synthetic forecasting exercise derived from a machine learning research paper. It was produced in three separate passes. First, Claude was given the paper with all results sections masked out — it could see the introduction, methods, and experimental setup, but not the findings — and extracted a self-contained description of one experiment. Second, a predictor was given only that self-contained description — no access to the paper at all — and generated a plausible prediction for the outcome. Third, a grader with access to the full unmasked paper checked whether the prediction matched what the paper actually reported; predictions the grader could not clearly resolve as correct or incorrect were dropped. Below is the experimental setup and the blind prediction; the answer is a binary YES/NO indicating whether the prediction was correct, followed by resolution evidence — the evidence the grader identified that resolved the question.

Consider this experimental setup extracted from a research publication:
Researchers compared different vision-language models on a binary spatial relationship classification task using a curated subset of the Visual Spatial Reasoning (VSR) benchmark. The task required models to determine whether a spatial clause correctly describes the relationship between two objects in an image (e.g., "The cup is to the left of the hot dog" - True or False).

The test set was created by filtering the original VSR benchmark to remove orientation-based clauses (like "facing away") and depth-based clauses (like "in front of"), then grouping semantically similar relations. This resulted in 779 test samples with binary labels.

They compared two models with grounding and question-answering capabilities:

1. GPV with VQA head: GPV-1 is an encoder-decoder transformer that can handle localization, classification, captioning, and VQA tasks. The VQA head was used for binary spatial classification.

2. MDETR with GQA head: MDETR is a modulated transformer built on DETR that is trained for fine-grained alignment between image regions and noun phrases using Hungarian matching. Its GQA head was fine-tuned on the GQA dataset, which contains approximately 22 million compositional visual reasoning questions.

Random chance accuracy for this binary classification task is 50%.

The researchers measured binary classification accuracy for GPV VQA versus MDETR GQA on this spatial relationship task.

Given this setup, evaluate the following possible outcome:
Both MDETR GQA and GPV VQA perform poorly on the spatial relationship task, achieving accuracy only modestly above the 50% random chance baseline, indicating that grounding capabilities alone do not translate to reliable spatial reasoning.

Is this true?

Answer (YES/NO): NO